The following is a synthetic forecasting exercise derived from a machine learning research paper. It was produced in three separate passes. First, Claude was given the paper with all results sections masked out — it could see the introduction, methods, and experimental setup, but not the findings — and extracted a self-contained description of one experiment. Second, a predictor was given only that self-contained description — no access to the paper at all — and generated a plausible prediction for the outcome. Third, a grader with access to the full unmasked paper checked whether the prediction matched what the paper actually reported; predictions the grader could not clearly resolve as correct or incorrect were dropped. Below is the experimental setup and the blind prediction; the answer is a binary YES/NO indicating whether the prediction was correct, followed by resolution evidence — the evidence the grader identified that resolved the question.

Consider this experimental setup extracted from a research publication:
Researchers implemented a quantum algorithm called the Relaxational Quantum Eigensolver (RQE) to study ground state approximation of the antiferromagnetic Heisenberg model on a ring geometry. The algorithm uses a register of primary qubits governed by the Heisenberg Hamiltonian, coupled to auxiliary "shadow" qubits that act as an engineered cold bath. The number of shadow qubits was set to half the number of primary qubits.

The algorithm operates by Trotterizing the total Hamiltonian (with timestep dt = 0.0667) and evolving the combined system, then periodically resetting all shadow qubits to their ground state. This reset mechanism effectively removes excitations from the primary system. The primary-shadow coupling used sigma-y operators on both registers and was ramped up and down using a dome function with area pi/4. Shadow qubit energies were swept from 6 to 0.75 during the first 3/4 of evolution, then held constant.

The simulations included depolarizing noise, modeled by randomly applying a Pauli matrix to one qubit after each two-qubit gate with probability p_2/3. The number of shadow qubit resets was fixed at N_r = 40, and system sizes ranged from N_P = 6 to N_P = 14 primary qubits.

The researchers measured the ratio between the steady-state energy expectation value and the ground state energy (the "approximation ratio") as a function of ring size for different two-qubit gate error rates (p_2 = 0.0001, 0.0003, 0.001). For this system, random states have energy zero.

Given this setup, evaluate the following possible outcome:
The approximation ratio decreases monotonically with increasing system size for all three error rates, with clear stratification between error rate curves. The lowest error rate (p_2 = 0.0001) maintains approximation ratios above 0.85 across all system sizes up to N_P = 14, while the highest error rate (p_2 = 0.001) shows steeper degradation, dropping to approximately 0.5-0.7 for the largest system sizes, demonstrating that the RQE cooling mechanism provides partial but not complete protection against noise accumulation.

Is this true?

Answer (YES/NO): NO